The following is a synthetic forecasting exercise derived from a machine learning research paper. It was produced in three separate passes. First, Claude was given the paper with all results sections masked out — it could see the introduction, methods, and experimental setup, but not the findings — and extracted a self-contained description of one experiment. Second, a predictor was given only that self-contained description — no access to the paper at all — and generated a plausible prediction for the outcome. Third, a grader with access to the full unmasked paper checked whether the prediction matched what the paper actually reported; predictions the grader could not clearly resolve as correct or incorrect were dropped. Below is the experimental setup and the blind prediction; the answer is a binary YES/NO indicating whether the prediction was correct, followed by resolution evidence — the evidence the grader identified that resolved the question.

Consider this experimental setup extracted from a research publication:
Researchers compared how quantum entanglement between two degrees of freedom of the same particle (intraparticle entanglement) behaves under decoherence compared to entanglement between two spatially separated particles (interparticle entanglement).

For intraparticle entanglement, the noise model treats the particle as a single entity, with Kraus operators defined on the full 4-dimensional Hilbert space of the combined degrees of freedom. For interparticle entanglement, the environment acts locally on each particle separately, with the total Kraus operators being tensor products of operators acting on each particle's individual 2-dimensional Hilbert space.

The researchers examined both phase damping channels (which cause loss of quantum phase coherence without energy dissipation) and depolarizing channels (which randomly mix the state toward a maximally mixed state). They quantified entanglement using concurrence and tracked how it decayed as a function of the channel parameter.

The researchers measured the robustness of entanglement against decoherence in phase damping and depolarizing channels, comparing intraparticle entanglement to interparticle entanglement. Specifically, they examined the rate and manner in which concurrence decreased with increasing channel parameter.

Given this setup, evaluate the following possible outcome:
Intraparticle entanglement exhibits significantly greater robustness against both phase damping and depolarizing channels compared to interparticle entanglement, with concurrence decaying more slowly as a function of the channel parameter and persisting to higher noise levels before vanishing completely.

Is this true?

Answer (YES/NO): YES